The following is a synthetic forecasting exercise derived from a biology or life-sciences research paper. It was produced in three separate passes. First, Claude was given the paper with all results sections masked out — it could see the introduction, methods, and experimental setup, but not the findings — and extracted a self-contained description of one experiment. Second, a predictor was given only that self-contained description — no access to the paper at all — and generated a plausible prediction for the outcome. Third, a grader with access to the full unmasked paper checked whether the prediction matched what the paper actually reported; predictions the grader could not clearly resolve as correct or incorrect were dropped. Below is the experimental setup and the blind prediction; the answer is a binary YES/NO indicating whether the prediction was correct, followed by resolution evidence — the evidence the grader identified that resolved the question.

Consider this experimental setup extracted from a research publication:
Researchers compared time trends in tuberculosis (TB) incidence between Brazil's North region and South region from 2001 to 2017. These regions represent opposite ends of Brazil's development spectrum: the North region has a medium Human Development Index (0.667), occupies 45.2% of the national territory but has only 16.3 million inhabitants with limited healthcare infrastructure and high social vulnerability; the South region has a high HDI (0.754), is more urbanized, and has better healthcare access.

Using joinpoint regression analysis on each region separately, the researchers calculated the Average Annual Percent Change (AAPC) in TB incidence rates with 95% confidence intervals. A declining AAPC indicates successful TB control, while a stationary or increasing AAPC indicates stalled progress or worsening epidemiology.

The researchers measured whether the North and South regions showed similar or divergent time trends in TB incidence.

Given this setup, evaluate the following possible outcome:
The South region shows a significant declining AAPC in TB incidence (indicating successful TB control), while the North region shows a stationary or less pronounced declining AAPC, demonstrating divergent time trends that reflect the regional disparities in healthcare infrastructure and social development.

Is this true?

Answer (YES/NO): NO